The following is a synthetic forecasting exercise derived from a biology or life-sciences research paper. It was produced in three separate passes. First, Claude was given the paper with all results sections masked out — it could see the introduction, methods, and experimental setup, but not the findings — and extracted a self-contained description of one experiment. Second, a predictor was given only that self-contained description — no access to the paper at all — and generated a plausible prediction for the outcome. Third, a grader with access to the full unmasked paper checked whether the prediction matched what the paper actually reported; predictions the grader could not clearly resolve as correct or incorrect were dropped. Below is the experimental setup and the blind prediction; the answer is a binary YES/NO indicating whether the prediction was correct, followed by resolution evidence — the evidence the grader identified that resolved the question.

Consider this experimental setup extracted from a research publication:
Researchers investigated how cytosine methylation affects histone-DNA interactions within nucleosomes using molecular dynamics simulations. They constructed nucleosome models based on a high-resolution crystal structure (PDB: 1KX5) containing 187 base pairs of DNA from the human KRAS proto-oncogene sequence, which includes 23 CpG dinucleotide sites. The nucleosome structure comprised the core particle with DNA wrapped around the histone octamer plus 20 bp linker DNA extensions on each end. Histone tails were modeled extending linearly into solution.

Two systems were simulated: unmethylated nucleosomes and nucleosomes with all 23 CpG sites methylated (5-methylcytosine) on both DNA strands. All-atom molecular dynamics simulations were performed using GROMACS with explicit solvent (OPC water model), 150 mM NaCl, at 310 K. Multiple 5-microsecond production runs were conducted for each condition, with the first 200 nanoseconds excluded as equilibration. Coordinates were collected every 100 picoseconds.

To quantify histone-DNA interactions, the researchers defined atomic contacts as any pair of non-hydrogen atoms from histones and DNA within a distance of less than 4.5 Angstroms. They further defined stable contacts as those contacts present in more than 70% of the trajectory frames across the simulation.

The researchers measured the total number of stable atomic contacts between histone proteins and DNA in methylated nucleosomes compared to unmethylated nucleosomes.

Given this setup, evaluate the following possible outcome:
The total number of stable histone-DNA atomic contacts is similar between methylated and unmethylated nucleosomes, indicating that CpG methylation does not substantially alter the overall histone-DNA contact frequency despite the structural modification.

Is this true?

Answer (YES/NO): NO